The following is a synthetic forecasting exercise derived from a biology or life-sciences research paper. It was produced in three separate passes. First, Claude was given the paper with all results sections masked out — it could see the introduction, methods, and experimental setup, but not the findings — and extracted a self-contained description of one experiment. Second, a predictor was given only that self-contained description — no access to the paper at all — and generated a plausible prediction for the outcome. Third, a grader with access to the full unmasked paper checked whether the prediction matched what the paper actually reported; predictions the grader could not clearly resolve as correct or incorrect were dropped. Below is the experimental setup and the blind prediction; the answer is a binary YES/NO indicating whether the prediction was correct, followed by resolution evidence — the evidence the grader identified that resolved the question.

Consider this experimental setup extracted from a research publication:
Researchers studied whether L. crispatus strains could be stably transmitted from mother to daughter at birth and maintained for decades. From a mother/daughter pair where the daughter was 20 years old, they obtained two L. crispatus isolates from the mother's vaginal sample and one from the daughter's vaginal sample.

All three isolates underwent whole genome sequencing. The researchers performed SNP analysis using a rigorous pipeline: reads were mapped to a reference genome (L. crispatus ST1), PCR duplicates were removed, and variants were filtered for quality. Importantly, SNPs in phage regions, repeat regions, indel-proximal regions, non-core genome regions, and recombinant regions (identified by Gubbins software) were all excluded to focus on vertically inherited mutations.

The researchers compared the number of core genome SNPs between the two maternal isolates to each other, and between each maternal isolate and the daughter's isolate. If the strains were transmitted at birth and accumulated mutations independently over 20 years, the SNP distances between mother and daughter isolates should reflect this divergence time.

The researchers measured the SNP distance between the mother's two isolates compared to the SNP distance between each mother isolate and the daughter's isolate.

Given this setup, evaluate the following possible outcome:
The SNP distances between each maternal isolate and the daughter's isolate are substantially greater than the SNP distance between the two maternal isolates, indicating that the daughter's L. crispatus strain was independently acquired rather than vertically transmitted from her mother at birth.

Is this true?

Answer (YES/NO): NO